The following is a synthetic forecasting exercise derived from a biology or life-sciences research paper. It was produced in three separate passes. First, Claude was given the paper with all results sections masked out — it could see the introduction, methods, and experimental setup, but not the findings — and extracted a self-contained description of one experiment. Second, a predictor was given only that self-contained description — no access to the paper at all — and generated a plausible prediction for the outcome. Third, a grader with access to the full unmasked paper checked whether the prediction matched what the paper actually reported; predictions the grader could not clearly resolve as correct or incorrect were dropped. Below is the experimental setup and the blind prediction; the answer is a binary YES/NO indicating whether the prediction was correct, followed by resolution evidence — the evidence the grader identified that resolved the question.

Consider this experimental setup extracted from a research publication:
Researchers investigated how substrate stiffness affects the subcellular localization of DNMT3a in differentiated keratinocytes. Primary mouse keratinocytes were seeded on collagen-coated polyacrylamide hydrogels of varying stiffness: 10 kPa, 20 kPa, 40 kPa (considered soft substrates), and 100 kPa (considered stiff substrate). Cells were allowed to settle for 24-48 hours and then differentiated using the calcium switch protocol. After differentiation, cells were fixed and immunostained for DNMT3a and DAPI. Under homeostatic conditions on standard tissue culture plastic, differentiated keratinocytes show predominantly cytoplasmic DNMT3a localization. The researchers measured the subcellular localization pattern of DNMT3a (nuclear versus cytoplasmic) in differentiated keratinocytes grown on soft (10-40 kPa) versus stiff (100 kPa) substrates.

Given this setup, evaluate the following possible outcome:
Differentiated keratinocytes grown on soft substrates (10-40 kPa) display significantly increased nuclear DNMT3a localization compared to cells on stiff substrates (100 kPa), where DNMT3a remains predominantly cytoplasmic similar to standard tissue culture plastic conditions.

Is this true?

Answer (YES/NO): YES